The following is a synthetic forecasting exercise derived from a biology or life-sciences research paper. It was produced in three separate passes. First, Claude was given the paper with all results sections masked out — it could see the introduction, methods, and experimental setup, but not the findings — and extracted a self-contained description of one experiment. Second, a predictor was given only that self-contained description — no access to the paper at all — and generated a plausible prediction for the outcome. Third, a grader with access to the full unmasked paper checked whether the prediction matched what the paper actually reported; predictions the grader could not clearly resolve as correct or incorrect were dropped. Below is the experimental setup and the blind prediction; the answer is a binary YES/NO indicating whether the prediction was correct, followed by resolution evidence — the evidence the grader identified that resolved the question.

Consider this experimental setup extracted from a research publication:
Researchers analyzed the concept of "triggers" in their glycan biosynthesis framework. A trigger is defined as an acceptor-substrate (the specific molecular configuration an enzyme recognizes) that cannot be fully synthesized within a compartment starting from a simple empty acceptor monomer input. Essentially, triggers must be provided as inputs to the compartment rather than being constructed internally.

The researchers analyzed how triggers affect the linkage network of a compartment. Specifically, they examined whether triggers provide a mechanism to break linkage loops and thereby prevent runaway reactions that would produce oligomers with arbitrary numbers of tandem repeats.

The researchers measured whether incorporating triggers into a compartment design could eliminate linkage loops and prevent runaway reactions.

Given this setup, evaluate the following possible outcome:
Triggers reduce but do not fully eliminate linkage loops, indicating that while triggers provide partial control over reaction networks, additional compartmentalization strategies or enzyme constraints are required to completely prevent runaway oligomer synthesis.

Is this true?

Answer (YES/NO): NO